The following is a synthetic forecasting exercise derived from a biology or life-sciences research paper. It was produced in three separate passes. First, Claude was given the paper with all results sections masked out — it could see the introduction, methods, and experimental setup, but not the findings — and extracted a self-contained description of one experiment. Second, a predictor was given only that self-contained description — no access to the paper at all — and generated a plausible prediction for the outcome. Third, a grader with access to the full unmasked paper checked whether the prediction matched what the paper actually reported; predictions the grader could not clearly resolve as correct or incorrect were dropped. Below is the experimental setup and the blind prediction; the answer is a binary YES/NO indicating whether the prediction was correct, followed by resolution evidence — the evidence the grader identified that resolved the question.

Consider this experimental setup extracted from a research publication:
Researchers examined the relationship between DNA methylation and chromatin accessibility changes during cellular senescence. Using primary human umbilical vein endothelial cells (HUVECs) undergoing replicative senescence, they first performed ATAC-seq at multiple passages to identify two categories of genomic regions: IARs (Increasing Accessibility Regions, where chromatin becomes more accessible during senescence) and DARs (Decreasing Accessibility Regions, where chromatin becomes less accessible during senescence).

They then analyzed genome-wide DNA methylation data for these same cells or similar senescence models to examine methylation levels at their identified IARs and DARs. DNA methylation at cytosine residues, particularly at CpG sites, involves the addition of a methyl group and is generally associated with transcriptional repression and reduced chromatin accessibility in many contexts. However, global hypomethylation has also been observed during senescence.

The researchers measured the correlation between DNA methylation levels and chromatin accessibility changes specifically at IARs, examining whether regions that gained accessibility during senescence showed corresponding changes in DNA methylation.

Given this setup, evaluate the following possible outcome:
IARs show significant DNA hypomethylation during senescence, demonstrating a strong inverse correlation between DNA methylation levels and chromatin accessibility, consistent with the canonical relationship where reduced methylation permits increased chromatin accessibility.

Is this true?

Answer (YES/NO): YES